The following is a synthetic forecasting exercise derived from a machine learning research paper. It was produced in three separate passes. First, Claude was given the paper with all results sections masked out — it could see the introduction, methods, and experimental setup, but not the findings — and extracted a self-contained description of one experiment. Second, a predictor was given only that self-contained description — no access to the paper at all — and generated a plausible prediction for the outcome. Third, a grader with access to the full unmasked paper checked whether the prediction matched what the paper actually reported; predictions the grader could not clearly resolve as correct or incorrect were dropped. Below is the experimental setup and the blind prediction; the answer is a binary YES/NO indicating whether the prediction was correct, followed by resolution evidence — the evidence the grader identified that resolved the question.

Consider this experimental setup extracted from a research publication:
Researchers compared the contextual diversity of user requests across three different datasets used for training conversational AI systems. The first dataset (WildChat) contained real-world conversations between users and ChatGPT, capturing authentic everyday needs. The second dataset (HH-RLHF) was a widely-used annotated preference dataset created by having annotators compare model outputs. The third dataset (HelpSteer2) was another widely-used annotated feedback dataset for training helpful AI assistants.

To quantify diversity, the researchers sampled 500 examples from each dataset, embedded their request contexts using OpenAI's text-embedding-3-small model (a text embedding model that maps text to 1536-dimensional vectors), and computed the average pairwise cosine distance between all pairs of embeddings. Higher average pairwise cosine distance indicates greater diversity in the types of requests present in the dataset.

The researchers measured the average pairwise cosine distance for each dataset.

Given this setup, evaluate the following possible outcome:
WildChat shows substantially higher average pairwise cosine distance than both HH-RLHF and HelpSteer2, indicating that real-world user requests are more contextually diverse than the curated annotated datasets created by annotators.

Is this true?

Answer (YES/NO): NO